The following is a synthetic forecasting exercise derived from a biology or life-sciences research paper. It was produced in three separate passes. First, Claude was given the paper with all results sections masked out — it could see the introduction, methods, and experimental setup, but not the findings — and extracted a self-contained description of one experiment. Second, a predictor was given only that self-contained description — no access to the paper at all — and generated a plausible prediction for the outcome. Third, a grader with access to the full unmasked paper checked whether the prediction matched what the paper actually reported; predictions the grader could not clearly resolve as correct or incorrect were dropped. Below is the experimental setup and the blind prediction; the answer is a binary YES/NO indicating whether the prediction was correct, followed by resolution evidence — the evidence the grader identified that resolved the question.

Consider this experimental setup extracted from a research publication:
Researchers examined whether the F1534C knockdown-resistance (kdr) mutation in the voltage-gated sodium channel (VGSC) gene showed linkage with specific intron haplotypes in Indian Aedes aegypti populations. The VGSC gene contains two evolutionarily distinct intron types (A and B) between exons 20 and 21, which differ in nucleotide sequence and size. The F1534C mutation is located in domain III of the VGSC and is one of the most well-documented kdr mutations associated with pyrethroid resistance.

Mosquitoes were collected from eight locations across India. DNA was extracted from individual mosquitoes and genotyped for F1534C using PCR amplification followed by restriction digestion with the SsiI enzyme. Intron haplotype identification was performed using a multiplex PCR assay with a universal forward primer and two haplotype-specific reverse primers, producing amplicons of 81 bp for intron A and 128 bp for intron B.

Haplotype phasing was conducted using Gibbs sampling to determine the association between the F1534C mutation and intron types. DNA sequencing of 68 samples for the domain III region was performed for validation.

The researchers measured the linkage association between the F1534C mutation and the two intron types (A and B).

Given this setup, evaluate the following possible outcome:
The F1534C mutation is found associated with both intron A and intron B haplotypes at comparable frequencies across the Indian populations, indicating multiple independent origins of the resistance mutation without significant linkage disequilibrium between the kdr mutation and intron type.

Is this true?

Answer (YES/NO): NO